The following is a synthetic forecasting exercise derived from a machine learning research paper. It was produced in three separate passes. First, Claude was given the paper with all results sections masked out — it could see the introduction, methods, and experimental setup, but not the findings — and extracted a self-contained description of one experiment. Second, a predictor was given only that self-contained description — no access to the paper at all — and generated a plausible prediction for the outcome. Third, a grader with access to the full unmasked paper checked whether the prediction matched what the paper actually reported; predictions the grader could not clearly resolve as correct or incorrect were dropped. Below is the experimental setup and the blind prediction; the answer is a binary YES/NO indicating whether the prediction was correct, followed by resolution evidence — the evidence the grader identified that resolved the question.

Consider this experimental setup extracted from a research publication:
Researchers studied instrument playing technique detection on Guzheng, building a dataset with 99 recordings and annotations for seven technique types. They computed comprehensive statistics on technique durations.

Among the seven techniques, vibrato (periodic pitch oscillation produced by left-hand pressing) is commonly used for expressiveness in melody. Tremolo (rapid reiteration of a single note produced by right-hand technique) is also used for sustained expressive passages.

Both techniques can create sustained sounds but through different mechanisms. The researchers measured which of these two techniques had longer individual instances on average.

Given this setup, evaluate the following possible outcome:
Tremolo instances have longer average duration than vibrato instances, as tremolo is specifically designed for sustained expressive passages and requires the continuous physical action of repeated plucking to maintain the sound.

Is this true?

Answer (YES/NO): YES